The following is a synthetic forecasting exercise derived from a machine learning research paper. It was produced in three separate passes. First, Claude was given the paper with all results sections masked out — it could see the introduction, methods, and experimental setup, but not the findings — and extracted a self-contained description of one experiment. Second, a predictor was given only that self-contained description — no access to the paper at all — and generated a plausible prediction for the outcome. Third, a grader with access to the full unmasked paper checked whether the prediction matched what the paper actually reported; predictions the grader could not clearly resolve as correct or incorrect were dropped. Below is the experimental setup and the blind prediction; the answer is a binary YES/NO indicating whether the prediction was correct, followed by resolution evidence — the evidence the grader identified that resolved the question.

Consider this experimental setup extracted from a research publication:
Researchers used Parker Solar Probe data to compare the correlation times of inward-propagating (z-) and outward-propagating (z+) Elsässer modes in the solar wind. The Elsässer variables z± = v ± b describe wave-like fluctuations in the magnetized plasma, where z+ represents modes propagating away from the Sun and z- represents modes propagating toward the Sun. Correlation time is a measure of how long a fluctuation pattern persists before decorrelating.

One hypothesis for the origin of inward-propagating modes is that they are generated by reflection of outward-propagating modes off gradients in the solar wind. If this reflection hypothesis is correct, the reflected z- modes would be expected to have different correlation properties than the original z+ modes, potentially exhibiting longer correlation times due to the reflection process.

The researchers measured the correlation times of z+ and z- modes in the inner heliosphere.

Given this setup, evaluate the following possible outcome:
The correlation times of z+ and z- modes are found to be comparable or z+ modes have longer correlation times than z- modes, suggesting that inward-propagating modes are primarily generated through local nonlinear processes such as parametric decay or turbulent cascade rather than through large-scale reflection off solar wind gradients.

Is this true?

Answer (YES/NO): NO